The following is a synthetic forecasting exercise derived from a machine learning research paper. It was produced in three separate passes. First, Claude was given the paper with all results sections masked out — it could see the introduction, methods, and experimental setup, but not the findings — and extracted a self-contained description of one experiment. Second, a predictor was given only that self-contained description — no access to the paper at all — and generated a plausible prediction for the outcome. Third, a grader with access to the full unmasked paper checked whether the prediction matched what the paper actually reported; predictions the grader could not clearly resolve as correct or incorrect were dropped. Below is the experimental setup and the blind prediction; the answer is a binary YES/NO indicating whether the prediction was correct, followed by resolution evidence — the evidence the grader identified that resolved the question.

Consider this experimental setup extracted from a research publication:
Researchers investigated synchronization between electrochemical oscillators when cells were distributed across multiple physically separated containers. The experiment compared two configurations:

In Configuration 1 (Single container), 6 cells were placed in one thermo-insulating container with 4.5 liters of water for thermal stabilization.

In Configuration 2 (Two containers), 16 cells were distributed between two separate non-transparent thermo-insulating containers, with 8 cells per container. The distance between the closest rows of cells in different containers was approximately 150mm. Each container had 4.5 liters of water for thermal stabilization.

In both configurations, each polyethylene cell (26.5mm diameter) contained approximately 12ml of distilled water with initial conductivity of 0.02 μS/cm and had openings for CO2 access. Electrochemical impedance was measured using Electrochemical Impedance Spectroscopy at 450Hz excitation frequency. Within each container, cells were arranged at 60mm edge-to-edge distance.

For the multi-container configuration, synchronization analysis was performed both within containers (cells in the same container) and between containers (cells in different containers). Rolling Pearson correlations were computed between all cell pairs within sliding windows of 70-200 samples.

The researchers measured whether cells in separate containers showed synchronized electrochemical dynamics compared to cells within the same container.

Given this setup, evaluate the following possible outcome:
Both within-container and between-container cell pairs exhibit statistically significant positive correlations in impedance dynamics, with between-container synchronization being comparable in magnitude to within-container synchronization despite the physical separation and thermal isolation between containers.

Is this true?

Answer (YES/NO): NO